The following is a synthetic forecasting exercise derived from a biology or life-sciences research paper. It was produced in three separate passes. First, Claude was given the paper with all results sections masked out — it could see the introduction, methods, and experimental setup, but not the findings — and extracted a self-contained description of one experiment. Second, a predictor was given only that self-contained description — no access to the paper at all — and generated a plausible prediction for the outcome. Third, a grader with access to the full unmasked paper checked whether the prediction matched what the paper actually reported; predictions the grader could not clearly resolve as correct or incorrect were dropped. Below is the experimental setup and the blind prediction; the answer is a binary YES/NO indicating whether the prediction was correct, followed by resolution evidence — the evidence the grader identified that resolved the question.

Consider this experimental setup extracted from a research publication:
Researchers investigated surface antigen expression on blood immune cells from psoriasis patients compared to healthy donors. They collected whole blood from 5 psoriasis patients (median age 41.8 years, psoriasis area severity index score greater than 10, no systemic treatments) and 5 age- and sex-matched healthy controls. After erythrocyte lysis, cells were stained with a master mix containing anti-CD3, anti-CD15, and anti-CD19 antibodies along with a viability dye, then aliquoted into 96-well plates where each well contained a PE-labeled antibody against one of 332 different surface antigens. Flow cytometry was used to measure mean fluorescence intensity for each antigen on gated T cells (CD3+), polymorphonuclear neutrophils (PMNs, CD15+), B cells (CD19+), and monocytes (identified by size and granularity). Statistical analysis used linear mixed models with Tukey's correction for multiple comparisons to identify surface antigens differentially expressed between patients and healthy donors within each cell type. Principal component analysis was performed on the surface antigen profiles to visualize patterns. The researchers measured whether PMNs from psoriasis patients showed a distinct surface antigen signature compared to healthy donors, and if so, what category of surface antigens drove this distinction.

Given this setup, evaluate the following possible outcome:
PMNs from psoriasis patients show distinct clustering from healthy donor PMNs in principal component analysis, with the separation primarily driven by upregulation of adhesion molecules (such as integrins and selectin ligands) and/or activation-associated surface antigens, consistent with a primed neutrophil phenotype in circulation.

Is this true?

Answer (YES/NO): NO